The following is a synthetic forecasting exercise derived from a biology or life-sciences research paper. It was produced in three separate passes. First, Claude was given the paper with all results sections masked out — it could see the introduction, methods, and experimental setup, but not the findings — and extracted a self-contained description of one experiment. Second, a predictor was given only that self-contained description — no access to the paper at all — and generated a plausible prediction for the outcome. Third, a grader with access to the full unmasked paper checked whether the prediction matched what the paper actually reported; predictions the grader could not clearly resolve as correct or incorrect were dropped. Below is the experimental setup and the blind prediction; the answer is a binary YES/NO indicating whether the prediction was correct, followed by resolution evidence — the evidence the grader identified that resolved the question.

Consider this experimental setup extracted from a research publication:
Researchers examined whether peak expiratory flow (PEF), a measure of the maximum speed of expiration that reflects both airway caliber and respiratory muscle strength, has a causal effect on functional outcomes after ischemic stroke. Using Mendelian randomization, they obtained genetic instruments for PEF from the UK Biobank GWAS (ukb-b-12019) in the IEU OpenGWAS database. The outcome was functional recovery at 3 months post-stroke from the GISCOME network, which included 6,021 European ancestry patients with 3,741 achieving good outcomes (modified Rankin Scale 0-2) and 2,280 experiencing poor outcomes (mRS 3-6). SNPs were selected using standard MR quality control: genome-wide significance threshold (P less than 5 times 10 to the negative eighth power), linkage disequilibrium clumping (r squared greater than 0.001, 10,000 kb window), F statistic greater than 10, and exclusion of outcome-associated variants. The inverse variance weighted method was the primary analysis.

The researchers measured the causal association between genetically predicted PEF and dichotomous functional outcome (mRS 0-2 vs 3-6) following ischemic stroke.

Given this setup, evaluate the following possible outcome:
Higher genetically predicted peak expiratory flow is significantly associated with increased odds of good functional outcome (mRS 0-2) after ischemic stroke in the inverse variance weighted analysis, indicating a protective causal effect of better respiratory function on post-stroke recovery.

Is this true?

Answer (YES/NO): NO